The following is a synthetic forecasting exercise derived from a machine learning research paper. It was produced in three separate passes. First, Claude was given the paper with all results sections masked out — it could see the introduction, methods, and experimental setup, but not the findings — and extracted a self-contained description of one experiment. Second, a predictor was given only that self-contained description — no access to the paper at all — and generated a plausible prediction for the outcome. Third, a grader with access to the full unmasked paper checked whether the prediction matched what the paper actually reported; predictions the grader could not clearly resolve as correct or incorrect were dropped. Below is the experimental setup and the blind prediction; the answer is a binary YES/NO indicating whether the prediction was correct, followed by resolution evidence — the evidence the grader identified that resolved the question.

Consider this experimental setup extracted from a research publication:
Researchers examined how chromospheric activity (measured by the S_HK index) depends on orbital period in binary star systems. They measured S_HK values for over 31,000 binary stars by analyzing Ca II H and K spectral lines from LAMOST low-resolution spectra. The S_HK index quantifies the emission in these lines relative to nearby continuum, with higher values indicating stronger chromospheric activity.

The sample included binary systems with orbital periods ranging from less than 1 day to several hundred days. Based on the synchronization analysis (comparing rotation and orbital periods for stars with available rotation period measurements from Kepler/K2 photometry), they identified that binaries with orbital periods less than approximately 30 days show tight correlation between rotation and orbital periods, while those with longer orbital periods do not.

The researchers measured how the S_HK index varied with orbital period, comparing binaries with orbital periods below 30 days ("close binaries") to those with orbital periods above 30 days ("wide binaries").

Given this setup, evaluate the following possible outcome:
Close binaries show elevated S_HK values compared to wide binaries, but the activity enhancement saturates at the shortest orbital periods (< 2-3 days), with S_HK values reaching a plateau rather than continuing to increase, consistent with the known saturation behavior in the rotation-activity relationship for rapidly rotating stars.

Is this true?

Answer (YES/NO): NO